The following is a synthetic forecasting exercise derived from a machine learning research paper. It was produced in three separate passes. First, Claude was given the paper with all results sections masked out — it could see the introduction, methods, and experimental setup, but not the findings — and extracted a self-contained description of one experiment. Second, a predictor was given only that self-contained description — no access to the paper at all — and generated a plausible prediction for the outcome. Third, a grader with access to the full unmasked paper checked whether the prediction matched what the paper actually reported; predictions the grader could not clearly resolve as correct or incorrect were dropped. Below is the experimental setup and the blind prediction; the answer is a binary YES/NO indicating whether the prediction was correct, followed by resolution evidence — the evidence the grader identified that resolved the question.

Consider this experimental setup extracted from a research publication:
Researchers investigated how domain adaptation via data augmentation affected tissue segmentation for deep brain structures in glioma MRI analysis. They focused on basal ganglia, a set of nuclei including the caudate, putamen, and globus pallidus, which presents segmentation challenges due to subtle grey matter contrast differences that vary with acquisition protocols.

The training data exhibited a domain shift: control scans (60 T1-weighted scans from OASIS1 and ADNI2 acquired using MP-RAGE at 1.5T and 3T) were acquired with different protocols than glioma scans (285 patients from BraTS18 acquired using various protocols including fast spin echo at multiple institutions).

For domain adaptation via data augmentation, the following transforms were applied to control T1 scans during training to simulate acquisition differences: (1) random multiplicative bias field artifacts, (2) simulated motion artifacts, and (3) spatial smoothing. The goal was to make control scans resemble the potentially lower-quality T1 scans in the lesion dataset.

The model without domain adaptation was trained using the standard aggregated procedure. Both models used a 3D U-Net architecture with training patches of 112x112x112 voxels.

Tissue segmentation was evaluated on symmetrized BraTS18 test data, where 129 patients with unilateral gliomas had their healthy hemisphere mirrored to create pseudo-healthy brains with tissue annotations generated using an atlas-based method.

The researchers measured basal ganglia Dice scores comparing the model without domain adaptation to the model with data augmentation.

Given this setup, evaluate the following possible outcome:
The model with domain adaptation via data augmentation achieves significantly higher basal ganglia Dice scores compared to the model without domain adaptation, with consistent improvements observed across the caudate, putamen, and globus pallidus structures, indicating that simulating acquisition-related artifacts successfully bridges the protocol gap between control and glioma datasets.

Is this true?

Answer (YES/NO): NO